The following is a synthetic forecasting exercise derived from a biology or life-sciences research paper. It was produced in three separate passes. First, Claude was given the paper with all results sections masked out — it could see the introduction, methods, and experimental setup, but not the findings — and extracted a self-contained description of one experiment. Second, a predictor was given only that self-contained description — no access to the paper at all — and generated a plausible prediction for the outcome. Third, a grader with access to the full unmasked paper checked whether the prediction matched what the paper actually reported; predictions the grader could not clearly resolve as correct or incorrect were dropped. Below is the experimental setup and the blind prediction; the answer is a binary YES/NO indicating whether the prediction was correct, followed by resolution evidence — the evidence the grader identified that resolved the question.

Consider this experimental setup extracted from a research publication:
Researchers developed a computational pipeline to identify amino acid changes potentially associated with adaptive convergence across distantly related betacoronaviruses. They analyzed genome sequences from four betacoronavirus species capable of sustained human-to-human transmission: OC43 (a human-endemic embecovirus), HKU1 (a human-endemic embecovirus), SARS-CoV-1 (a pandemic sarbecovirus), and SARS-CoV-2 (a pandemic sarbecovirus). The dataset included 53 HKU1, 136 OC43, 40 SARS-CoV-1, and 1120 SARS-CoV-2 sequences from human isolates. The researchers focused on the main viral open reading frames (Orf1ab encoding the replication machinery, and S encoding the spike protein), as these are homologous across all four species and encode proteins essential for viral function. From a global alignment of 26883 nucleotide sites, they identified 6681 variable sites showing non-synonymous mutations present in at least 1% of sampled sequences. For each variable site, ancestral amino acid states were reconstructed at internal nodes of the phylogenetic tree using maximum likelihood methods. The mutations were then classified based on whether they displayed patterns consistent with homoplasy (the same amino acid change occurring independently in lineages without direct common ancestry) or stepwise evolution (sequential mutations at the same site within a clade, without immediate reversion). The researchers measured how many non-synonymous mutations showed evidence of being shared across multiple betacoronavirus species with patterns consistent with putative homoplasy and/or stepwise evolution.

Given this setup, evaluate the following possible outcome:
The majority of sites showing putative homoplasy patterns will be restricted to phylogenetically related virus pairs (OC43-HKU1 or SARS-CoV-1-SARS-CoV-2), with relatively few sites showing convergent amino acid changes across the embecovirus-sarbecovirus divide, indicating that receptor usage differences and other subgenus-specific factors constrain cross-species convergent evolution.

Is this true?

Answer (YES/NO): NO